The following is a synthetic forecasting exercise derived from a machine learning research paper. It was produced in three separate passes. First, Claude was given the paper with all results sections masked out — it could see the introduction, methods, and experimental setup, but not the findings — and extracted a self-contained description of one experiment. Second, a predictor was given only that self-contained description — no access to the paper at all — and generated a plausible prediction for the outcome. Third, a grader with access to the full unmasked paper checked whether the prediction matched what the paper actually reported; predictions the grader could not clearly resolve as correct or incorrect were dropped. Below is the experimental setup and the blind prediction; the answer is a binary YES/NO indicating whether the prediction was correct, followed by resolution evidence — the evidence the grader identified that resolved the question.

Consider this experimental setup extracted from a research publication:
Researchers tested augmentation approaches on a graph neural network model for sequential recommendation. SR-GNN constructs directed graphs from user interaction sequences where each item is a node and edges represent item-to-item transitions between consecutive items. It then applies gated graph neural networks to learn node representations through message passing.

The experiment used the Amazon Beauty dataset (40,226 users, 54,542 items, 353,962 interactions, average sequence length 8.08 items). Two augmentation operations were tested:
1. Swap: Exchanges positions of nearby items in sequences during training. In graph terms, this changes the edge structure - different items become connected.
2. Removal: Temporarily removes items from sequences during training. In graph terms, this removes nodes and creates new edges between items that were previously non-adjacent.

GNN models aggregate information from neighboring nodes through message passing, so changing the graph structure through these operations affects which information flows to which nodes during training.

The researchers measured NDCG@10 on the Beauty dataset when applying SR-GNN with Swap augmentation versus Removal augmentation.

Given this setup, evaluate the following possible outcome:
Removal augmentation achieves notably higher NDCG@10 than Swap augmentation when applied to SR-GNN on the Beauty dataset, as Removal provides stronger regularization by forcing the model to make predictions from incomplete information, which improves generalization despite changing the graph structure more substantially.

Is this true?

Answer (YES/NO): NO